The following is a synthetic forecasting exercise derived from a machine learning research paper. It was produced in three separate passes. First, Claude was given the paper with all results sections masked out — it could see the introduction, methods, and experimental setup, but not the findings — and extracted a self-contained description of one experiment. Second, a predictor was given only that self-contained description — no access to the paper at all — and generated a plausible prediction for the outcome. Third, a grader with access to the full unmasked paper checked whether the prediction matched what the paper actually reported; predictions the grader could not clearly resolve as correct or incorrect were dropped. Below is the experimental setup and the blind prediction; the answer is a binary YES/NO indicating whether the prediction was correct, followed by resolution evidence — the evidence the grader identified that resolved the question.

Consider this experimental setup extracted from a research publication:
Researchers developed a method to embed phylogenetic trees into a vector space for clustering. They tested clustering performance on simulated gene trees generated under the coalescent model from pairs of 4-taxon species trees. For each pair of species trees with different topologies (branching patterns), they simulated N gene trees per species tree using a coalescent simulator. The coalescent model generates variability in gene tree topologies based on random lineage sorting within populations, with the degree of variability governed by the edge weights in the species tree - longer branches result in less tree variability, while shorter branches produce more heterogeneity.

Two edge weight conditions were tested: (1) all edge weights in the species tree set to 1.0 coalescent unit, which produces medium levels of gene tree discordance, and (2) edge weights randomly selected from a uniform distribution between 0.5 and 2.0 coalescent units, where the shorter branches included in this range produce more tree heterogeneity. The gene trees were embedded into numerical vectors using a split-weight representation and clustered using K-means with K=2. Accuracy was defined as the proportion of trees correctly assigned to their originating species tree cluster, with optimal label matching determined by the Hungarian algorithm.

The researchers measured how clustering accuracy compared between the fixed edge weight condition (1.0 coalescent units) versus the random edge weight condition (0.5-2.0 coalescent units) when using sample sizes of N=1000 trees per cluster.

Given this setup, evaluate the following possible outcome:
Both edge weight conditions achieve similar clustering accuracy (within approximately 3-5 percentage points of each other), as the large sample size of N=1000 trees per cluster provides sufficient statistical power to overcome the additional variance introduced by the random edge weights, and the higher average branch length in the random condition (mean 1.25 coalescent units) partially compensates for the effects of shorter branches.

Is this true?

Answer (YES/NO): NO